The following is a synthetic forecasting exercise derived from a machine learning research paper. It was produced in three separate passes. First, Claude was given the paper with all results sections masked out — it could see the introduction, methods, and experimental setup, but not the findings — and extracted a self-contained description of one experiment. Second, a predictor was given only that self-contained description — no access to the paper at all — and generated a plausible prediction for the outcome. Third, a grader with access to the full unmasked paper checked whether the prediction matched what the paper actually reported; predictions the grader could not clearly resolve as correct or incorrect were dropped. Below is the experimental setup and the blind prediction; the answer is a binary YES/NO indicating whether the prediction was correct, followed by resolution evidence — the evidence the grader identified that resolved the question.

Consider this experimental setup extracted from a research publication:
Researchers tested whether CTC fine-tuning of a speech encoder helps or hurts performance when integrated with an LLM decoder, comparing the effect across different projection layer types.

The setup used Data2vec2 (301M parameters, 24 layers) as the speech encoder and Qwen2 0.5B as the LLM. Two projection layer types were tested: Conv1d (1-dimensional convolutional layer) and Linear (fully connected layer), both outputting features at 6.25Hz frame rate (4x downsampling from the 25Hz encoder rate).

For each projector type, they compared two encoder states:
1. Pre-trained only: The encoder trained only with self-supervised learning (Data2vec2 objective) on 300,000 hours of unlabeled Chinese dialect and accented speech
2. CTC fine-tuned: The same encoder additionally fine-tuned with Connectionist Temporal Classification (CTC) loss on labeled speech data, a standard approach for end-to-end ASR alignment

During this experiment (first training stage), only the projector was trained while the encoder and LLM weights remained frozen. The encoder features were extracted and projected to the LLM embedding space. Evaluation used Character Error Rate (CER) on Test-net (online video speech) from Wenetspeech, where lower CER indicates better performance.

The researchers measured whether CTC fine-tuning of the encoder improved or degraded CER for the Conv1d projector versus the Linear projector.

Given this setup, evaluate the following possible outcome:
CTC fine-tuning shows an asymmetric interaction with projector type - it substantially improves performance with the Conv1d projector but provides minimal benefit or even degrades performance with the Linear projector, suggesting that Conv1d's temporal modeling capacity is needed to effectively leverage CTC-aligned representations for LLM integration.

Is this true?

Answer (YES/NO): NO